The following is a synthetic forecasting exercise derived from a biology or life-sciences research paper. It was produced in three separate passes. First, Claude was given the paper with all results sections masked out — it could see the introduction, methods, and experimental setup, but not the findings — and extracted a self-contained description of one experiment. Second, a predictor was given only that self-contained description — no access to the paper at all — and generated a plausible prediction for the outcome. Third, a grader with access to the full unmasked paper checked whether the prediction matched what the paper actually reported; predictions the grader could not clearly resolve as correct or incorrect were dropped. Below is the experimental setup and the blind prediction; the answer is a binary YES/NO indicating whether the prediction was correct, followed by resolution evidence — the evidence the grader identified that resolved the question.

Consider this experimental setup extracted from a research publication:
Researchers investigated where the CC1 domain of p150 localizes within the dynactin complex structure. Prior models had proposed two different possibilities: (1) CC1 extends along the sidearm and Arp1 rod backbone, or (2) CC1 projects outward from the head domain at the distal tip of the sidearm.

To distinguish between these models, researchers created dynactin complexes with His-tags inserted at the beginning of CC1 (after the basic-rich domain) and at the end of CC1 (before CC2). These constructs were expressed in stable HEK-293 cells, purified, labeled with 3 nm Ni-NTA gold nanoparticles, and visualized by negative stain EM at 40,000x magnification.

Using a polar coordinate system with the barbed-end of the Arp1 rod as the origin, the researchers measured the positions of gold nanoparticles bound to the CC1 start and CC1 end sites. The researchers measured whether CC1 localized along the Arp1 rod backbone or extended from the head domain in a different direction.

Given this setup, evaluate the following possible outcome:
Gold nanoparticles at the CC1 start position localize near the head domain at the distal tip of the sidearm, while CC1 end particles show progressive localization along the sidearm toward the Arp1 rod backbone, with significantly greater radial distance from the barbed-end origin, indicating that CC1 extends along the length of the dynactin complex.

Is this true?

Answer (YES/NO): NO